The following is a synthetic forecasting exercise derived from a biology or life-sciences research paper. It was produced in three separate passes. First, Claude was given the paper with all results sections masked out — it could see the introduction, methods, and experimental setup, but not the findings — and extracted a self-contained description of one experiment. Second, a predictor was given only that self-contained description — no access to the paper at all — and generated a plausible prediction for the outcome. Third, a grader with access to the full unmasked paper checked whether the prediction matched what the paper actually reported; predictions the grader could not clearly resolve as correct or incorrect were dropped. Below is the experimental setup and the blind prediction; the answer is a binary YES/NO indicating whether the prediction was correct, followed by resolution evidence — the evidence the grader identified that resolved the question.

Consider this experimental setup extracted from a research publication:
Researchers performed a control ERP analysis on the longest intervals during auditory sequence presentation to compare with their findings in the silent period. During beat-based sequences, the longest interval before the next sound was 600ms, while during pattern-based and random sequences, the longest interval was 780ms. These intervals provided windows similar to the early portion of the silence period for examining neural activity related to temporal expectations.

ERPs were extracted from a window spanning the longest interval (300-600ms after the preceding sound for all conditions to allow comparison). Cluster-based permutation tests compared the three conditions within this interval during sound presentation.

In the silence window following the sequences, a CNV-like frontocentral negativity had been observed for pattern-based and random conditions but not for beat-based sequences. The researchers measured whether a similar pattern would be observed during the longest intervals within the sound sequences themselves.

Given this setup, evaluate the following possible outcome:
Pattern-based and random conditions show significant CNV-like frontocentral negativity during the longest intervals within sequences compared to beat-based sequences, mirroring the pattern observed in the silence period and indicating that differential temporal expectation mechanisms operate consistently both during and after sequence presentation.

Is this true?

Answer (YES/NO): NO